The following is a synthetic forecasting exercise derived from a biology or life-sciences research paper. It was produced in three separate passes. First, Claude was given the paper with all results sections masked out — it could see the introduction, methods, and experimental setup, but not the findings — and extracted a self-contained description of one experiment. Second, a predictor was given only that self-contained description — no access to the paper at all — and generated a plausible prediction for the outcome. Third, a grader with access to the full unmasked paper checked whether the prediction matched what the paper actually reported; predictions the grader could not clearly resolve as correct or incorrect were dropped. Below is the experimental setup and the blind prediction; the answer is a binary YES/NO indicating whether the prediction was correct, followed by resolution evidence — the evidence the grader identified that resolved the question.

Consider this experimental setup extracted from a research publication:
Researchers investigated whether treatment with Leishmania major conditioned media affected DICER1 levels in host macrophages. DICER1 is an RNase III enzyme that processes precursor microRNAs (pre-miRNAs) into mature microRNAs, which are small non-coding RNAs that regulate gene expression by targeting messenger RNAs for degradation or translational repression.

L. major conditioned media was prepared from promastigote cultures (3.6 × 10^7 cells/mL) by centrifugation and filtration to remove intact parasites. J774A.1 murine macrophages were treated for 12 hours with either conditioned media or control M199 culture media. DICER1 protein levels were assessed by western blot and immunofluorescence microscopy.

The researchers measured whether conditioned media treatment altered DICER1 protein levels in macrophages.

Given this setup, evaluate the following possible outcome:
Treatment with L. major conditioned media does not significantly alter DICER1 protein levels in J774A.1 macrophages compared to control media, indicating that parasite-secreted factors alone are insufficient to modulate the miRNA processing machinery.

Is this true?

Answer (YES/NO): NO